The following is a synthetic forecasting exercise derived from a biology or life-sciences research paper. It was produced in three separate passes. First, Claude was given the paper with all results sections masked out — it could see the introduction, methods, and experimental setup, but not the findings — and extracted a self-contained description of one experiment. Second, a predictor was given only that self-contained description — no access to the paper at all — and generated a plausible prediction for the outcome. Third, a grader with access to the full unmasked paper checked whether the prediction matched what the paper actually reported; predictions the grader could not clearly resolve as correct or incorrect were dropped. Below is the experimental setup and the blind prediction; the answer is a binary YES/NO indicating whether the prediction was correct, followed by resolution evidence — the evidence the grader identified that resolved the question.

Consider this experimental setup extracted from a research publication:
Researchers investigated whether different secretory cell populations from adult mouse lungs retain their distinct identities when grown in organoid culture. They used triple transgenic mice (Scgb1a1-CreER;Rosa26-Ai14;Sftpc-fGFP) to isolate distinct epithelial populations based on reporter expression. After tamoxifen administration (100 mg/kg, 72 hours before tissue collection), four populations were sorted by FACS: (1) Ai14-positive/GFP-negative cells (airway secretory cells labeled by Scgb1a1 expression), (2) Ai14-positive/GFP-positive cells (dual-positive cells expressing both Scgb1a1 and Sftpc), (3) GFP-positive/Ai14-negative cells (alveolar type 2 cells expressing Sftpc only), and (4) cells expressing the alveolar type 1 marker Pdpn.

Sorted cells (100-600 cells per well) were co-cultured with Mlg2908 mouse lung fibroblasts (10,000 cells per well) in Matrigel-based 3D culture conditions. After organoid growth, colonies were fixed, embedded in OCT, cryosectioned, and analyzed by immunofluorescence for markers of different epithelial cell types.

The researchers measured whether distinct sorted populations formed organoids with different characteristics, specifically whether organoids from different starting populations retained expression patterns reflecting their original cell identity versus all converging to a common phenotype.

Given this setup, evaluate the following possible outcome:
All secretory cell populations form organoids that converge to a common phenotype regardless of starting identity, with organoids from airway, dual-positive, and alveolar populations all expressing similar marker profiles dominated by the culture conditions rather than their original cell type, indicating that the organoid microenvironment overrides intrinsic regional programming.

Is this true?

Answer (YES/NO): NO